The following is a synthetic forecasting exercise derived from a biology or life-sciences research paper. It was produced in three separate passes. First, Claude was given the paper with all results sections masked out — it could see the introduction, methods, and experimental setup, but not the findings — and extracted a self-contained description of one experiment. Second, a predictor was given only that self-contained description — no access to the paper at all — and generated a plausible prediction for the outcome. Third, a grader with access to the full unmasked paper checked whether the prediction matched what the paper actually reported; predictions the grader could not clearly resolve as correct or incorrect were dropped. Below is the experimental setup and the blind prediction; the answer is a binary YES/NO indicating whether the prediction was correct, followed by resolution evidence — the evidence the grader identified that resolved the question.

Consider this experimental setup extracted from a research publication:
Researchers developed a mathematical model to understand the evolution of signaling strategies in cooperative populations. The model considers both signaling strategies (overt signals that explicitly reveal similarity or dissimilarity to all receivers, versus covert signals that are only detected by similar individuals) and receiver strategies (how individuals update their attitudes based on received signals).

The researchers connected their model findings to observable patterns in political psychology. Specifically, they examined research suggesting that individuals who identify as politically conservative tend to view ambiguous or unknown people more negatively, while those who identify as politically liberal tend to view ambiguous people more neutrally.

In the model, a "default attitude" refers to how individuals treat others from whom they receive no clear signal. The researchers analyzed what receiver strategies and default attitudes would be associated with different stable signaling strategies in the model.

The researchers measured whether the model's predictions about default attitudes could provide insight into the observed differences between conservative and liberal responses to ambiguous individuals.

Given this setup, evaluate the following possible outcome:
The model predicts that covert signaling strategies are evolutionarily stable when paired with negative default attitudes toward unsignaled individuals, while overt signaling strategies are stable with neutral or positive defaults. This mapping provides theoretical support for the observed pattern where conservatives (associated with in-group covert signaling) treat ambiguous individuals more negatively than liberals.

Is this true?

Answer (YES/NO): NO